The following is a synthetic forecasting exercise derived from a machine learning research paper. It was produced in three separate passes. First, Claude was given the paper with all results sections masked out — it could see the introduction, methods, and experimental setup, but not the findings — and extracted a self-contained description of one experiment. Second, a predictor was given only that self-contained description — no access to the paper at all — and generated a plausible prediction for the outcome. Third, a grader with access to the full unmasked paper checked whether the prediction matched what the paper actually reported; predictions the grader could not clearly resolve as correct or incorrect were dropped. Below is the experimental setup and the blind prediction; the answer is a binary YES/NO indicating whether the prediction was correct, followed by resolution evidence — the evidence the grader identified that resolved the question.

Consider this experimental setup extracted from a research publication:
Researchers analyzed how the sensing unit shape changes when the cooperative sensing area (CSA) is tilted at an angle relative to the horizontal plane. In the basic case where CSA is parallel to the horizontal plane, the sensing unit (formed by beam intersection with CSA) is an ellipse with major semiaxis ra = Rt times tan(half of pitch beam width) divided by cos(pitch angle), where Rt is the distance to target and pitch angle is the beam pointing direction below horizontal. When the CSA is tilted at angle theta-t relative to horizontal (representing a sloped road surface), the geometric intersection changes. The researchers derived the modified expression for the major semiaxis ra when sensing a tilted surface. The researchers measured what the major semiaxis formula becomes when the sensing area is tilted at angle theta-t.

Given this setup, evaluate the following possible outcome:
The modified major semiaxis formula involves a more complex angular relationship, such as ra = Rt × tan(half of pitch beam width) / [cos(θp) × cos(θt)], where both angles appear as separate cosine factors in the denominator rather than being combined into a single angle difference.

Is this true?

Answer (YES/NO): NO